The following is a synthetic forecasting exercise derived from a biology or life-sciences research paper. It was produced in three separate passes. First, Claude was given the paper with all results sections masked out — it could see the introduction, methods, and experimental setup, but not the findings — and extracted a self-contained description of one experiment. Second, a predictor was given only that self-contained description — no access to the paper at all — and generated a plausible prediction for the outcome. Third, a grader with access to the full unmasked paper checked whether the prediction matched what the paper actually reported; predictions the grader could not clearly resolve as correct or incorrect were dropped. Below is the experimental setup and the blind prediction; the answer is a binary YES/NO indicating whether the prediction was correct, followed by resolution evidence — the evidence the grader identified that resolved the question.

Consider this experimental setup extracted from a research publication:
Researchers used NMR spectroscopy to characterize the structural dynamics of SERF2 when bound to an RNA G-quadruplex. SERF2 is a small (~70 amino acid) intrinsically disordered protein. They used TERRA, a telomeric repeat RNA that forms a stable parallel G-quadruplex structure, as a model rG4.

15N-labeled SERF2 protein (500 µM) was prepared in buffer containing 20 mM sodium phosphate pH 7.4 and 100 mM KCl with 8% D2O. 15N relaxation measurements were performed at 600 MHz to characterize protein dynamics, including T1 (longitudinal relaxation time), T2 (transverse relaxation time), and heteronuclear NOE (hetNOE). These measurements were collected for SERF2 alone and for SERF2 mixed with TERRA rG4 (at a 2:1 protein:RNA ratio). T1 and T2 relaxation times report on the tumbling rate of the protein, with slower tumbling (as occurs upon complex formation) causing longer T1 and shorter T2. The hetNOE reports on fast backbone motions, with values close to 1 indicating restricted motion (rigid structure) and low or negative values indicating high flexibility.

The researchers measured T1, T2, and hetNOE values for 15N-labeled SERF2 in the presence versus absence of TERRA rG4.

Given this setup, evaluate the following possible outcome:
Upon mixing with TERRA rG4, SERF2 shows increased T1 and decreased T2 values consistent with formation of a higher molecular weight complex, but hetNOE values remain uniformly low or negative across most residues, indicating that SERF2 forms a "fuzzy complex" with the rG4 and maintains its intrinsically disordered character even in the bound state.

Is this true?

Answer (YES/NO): NO